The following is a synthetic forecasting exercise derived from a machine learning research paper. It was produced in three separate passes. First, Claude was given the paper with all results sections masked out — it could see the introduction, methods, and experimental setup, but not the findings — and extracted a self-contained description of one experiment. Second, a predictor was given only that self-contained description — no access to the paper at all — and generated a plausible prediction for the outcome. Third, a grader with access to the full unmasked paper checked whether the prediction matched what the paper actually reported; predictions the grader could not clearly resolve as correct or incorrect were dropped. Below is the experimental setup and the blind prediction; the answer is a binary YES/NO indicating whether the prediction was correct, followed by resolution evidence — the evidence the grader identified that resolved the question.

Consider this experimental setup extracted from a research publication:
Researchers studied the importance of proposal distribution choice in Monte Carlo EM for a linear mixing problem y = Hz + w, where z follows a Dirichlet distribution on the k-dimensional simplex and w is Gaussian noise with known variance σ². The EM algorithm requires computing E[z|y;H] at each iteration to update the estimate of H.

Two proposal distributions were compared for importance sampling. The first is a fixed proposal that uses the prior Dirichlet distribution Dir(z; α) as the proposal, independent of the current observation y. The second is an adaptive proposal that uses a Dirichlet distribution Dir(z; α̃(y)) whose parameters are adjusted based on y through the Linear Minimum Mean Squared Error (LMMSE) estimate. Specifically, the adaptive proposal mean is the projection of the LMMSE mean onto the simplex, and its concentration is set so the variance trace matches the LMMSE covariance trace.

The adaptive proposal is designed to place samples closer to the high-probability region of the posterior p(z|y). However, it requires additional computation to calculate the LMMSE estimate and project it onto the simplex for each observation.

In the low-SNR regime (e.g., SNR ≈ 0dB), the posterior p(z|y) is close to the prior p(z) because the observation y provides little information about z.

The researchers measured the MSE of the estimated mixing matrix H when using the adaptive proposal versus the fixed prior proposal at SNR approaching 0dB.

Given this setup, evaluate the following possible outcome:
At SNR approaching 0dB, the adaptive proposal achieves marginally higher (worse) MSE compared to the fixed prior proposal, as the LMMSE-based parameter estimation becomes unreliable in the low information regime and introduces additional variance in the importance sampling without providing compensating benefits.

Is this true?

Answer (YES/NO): NO